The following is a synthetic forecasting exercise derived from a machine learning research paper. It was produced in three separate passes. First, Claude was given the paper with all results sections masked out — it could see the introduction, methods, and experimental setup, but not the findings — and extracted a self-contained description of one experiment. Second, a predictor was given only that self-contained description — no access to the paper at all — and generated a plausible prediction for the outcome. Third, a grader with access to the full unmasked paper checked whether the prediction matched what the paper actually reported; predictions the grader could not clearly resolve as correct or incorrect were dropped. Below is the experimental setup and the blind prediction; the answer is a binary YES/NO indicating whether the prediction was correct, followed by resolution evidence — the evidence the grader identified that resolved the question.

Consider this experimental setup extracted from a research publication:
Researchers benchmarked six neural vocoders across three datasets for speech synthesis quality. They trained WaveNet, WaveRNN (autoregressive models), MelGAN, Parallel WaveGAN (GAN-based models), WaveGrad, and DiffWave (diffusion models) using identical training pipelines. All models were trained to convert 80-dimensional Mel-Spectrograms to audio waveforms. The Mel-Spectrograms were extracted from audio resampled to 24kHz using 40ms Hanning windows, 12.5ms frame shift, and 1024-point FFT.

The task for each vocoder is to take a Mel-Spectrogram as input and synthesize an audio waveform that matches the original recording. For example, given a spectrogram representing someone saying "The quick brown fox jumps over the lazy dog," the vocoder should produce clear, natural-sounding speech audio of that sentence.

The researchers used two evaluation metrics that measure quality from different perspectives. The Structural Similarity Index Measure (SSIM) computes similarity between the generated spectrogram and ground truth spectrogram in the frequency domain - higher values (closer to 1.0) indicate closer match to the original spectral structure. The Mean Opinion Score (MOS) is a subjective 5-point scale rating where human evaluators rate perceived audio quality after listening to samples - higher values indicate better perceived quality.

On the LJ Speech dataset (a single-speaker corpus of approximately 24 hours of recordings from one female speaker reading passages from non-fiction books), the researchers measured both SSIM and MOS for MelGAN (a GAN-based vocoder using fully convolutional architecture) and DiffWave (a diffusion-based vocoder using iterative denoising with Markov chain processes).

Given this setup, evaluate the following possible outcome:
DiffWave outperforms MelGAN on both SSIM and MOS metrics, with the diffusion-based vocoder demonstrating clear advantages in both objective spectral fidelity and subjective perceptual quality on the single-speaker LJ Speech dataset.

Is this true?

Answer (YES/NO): NO